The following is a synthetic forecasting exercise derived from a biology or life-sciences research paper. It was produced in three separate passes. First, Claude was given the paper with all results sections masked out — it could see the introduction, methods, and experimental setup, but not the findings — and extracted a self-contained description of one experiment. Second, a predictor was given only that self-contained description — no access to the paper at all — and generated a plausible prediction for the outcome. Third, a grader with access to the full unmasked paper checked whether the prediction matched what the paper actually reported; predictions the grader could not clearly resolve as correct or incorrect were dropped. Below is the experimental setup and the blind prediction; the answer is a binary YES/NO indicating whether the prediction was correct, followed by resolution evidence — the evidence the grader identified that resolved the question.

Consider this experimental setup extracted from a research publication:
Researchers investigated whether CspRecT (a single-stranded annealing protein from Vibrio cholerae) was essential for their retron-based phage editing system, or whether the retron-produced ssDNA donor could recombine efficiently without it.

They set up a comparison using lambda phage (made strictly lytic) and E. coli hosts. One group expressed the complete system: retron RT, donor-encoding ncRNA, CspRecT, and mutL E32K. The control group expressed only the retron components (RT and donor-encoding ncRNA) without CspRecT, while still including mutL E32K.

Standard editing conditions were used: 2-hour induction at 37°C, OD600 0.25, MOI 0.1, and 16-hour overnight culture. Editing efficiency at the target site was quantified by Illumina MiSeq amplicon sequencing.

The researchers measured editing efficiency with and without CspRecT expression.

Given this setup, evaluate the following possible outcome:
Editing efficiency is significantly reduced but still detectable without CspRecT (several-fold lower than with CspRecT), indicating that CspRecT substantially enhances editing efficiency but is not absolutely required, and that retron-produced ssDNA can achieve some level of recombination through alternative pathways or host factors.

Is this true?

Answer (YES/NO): NO